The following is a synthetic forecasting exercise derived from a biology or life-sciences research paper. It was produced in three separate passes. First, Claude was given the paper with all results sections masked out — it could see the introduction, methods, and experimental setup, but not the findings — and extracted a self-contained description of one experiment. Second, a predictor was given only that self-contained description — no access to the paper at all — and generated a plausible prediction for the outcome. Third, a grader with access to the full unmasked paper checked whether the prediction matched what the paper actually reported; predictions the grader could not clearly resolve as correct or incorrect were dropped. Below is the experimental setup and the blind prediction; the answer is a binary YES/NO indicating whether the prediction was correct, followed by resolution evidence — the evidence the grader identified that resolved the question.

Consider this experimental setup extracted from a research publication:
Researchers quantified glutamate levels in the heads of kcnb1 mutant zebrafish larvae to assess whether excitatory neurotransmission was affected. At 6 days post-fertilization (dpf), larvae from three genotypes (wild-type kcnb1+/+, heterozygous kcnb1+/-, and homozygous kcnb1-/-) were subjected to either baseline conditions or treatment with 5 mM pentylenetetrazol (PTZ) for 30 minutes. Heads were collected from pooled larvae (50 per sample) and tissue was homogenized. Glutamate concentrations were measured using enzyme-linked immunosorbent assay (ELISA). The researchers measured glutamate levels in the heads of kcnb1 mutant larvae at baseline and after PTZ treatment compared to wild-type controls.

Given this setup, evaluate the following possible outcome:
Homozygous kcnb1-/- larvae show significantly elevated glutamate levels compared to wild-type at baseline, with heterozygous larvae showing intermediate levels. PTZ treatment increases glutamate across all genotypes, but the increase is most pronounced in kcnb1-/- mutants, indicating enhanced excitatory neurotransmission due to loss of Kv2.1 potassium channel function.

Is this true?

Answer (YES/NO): NO